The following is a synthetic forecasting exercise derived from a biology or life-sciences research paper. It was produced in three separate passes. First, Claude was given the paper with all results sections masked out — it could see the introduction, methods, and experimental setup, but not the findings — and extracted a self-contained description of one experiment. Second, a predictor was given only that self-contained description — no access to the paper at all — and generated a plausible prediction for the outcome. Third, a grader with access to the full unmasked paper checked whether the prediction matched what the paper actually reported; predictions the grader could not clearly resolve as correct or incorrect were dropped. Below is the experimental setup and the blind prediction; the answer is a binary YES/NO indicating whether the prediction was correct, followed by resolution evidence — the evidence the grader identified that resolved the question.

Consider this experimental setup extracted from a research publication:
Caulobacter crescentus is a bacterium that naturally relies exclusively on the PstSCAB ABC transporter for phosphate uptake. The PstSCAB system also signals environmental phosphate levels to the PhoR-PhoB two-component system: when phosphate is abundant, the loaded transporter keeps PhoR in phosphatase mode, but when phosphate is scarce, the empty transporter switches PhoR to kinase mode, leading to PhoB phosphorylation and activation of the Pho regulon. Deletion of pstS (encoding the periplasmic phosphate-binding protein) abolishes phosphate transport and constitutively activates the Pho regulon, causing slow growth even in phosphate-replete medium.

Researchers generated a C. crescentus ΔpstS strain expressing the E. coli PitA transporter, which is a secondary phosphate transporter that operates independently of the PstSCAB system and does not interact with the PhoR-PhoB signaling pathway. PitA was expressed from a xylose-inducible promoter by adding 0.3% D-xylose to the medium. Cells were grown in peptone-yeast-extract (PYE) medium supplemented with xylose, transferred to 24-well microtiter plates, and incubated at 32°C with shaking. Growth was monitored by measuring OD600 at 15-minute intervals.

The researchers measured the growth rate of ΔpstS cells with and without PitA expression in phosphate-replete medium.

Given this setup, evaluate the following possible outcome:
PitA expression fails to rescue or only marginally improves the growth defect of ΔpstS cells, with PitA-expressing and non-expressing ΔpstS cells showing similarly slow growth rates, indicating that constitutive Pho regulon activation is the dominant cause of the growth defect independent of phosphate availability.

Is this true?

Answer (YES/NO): NO